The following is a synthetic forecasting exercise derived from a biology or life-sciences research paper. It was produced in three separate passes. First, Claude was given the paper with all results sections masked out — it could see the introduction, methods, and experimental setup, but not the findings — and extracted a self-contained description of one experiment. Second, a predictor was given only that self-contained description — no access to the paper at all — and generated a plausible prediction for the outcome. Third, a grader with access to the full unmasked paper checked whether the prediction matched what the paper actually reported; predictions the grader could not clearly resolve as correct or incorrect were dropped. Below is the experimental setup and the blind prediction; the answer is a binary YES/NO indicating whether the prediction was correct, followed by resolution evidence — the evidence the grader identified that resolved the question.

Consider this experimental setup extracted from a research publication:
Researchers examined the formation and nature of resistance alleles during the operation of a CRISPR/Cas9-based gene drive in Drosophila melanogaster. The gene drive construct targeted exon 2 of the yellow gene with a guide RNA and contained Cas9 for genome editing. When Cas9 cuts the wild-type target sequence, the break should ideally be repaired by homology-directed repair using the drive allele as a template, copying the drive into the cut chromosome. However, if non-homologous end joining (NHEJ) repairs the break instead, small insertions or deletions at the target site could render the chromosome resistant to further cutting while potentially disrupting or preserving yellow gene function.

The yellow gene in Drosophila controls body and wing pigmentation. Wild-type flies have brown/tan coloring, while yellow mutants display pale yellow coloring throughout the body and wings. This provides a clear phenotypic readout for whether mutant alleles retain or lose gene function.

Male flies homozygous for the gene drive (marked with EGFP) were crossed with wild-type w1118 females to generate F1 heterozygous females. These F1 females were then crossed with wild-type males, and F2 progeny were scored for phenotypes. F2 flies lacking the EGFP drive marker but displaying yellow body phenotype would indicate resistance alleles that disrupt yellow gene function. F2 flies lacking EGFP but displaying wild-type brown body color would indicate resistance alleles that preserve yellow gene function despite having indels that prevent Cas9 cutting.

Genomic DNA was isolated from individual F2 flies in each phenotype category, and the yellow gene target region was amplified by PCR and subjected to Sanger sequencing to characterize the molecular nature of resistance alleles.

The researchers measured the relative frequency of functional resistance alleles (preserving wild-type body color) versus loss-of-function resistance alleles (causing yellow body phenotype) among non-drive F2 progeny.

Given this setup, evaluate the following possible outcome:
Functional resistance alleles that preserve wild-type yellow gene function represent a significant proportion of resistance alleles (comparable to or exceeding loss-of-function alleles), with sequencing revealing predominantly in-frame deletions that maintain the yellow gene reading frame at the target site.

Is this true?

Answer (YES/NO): NO